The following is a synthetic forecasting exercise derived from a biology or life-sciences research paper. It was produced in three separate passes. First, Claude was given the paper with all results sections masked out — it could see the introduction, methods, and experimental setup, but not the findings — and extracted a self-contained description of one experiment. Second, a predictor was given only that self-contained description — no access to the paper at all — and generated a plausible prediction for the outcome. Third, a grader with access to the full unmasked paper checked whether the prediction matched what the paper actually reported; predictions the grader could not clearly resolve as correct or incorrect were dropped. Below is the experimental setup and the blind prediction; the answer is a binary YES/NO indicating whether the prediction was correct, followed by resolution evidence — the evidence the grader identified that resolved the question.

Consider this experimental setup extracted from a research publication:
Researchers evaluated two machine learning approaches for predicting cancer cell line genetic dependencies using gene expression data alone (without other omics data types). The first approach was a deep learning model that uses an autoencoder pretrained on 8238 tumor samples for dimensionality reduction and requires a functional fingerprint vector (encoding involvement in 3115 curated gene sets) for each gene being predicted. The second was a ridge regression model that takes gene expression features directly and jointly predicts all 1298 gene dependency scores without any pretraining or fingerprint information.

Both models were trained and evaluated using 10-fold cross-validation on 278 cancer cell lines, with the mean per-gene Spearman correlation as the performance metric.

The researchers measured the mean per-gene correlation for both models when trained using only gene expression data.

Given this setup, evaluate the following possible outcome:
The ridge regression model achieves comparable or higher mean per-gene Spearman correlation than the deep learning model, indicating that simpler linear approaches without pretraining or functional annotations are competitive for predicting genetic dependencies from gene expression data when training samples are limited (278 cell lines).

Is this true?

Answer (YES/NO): YES